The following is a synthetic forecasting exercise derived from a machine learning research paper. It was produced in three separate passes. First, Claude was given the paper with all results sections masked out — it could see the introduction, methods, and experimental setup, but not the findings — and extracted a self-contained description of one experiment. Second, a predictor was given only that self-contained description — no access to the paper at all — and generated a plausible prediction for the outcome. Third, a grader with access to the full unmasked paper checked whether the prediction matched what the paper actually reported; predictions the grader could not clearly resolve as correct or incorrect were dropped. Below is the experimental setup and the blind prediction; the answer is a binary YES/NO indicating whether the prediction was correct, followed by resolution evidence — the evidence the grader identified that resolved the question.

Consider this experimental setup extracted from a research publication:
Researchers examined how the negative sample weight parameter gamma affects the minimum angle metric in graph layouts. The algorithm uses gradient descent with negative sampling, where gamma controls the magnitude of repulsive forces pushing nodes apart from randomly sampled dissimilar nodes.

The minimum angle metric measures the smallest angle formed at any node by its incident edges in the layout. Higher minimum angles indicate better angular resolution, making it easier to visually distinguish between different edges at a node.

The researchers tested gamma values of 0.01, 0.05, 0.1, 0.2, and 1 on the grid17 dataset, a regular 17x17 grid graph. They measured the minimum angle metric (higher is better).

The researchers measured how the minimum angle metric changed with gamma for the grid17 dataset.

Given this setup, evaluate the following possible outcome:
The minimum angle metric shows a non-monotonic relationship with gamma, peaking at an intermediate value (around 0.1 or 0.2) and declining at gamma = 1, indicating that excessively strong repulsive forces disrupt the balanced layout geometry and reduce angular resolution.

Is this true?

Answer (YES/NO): NO